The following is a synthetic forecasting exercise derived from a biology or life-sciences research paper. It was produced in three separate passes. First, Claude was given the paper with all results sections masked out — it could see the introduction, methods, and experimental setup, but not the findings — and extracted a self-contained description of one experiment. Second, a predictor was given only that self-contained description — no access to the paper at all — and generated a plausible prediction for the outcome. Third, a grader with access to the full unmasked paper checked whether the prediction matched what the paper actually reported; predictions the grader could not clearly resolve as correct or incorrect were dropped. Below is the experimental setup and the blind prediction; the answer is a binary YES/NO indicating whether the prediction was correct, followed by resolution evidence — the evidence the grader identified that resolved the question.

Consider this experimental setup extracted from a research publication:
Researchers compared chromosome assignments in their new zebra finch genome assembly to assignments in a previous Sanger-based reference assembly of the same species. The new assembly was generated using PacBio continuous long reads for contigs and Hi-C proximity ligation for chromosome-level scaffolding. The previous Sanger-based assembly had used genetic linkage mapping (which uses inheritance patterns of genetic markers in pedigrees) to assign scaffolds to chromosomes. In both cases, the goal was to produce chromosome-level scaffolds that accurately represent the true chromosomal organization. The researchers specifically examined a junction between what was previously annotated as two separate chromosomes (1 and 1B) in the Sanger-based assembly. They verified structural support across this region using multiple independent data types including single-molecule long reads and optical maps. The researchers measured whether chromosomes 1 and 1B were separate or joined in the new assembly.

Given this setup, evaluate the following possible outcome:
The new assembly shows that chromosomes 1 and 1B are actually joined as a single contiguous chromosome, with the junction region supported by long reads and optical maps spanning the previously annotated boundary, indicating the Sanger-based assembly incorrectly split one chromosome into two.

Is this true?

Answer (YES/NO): YES